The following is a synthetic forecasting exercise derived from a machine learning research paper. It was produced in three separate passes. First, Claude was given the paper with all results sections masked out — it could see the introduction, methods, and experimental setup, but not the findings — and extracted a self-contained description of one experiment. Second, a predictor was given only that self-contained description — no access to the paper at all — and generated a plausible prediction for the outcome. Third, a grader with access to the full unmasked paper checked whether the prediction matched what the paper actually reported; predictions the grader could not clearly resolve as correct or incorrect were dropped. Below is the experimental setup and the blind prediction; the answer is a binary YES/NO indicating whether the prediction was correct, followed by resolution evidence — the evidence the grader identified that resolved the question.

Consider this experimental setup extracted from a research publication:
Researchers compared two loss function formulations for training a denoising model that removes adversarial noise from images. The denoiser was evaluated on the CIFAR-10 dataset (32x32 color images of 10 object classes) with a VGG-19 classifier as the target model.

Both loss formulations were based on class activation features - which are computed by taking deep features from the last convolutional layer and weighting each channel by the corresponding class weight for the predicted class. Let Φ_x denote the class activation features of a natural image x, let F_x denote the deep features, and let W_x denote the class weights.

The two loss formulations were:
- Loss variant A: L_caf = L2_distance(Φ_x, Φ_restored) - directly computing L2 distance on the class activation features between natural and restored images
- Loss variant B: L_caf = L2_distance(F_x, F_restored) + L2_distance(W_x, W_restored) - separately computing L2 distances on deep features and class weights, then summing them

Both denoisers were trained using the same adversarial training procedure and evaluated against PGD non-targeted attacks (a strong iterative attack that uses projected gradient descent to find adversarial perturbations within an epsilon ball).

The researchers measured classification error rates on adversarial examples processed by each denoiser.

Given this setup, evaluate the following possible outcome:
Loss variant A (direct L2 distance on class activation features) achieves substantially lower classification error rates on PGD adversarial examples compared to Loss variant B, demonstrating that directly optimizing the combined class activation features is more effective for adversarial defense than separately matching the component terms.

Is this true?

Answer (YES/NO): NO